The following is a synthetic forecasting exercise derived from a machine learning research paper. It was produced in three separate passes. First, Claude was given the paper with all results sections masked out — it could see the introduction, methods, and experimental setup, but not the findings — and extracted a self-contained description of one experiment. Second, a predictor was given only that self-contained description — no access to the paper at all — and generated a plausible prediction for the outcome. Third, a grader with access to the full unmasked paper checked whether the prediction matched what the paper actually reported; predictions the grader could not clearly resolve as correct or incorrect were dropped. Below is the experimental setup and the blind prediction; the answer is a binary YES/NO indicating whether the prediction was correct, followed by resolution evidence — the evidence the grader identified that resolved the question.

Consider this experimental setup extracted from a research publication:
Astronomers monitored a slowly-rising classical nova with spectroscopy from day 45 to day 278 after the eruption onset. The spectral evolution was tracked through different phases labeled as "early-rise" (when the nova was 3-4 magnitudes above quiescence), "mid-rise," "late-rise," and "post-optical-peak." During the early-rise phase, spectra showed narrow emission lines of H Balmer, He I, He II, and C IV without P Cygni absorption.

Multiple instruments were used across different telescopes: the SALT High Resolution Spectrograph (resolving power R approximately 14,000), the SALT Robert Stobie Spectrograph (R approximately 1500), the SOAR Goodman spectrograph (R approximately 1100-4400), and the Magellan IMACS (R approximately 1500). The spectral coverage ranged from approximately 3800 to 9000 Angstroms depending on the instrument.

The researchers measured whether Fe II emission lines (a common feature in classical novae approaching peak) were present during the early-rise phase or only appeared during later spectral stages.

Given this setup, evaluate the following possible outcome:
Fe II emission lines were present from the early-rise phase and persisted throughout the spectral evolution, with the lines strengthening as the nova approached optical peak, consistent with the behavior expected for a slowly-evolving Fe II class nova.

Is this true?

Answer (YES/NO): NO